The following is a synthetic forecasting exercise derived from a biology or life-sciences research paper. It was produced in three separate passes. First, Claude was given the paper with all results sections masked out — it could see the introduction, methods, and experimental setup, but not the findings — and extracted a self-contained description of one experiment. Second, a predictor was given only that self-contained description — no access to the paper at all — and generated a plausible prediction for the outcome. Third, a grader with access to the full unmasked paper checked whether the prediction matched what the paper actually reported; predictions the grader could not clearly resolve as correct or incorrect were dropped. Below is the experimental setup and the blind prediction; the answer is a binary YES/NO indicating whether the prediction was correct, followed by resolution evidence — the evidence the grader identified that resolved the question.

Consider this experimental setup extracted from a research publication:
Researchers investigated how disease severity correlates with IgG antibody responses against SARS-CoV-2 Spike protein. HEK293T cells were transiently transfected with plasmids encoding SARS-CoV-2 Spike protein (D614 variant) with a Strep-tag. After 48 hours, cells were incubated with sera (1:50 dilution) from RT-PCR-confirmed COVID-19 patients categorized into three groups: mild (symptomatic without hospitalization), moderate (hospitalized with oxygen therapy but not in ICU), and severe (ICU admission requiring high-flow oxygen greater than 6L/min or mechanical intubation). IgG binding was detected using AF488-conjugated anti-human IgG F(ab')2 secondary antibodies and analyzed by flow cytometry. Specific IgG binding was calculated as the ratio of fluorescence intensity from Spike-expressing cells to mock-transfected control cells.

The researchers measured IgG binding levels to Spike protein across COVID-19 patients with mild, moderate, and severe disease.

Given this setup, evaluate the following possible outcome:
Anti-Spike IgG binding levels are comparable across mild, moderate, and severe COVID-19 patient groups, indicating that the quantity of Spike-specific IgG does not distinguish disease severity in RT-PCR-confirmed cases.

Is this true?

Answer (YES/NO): NO